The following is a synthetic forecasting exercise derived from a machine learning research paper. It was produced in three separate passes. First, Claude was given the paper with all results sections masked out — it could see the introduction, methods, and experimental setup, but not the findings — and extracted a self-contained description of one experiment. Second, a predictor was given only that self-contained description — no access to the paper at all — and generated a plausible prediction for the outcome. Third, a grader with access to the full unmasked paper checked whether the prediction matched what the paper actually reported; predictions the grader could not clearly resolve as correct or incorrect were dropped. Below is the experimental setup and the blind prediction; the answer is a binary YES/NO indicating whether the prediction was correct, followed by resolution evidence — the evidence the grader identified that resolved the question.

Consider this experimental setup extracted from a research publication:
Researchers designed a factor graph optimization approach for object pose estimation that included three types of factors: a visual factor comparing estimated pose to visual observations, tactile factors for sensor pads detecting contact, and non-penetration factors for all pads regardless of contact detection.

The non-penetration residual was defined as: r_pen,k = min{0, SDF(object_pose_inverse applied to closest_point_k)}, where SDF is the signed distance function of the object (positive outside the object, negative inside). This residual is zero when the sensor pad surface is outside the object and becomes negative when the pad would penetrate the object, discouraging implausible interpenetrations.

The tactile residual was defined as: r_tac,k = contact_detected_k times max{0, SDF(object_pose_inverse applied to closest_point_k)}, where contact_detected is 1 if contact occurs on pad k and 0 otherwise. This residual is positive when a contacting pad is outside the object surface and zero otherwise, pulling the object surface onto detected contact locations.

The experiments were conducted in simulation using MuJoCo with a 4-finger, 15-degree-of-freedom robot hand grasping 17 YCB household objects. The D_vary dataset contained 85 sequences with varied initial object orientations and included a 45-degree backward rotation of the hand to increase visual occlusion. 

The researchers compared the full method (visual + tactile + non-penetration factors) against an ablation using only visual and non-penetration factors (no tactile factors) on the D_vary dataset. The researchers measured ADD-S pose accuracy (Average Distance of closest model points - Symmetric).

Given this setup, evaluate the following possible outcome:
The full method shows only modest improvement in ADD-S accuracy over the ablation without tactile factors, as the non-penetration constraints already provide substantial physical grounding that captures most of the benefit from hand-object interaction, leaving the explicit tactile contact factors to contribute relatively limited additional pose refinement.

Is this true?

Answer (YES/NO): NO